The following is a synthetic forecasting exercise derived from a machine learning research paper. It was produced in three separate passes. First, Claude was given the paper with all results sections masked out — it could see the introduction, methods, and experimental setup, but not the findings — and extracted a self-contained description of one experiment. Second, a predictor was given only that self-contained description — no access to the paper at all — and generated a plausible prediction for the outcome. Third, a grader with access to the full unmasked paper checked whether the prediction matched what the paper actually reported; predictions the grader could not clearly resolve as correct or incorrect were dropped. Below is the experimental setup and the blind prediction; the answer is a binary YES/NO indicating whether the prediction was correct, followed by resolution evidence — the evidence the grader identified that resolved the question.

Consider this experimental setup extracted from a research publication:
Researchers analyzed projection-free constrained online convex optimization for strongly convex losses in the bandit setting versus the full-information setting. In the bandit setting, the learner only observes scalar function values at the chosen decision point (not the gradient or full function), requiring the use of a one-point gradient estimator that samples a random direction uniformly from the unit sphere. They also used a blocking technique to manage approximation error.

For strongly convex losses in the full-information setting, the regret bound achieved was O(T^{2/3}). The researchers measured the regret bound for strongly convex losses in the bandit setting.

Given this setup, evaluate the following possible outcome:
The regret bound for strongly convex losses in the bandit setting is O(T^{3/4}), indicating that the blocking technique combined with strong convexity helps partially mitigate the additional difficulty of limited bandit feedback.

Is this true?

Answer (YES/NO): NO